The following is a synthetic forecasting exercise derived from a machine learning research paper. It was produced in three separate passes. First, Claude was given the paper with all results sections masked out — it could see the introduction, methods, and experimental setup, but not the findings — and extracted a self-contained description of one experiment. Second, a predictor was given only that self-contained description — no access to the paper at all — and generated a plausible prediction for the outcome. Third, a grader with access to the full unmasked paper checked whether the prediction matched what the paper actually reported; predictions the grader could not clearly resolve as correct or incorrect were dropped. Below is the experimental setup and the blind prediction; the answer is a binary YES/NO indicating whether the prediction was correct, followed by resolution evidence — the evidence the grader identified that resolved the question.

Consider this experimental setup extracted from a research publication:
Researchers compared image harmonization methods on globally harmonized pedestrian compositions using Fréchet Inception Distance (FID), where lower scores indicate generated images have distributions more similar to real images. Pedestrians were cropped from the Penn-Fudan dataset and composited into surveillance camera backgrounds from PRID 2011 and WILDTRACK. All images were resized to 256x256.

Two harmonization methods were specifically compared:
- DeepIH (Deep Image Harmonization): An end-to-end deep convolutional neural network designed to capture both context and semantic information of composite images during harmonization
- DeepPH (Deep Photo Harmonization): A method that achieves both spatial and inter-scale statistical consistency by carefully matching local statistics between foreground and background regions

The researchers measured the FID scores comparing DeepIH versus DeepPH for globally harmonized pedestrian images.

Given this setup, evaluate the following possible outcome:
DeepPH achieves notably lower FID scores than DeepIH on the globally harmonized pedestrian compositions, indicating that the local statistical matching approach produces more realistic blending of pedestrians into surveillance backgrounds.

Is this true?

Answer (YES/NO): YES